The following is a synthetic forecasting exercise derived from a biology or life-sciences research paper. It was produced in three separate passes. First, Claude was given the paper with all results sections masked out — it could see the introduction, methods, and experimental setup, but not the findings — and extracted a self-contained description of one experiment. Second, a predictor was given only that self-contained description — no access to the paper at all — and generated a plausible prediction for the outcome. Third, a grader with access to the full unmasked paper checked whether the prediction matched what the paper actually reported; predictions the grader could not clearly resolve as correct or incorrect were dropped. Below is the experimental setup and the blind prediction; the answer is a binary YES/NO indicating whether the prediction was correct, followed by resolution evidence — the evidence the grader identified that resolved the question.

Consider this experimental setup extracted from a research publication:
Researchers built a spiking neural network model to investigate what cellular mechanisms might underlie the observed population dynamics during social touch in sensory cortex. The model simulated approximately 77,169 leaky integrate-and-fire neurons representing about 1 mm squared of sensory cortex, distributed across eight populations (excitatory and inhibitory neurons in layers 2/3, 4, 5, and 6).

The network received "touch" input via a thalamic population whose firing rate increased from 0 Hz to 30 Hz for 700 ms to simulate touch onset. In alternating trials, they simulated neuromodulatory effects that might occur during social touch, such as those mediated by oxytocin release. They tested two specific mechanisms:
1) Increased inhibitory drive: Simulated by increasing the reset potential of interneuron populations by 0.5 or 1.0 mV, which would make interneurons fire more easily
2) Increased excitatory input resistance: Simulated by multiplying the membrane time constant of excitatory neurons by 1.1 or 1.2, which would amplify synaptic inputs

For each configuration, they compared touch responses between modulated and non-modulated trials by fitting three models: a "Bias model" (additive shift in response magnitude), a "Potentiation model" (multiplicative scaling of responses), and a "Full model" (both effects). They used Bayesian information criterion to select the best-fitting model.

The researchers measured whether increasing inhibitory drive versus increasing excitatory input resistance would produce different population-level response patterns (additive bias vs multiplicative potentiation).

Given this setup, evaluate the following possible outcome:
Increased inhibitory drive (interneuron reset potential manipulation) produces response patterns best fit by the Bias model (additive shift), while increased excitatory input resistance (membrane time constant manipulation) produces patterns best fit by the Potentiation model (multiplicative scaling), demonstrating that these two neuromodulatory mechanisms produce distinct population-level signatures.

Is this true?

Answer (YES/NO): NO